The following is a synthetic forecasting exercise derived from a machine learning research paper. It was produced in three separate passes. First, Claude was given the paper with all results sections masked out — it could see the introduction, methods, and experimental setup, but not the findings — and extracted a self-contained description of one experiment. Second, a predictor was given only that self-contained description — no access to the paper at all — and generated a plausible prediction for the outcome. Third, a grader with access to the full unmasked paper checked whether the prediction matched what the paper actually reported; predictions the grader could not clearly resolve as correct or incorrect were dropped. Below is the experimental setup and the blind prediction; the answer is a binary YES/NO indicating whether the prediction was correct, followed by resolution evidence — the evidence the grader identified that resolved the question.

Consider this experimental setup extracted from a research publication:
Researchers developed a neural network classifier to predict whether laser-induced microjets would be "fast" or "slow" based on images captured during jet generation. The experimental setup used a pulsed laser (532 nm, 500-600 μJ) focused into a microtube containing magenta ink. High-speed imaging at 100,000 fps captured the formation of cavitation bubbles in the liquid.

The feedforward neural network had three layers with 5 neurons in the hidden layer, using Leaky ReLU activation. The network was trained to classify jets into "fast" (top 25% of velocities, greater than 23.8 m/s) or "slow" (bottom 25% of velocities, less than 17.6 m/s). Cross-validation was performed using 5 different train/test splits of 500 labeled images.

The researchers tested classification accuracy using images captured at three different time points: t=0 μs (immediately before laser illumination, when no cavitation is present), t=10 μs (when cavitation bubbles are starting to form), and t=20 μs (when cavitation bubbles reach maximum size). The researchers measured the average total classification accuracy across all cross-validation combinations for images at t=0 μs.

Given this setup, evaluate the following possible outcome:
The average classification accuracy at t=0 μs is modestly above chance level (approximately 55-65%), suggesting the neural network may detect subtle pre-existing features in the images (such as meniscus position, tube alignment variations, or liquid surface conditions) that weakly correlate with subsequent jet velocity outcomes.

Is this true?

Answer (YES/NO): NO